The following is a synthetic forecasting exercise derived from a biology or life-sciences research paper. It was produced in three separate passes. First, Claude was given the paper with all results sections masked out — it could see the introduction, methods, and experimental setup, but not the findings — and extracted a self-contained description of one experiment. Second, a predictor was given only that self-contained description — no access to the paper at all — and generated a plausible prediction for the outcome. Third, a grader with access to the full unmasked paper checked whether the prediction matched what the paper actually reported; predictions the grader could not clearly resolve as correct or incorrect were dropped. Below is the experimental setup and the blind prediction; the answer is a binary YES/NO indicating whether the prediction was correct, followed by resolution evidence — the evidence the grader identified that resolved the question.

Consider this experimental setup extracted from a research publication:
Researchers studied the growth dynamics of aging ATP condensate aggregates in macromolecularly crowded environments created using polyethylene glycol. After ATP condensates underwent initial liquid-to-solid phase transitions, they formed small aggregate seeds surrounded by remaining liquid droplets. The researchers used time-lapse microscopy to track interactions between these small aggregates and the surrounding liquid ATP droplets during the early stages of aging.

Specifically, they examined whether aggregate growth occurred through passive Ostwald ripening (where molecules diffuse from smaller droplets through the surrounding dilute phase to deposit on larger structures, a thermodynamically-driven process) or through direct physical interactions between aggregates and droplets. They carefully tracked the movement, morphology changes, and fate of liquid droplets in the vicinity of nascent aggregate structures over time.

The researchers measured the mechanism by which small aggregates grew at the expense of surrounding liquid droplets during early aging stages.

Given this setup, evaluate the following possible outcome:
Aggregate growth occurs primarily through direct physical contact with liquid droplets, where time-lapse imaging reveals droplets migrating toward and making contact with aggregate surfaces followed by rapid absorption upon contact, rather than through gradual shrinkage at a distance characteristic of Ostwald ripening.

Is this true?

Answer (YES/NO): YES